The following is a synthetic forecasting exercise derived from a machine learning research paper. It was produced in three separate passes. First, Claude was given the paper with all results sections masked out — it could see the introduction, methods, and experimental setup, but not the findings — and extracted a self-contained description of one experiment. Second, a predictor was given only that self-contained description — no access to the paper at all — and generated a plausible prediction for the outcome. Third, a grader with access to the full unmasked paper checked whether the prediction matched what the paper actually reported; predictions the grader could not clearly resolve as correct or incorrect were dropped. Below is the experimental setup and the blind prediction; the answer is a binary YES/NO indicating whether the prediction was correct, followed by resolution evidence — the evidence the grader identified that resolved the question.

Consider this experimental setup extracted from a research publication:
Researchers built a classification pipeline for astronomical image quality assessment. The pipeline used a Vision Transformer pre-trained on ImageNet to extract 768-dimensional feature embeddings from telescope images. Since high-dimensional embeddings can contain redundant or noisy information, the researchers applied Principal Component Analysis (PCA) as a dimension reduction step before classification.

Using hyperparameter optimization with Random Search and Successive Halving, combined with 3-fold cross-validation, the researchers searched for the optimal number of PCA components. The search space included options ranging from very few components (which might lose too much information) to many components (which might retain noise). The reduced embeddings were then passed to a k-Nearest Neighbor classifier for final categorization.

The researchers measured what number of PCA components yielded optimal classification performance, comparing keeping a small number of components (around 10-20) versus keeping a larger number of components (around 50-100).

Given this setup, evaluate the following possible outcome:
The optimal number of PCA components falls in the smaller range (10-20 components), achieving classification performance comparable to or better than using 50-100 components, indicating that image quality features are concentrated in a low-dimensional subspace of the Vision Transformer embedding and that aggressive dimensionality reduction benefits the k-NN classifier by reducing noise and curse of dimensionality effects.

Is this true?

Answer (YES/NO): YES